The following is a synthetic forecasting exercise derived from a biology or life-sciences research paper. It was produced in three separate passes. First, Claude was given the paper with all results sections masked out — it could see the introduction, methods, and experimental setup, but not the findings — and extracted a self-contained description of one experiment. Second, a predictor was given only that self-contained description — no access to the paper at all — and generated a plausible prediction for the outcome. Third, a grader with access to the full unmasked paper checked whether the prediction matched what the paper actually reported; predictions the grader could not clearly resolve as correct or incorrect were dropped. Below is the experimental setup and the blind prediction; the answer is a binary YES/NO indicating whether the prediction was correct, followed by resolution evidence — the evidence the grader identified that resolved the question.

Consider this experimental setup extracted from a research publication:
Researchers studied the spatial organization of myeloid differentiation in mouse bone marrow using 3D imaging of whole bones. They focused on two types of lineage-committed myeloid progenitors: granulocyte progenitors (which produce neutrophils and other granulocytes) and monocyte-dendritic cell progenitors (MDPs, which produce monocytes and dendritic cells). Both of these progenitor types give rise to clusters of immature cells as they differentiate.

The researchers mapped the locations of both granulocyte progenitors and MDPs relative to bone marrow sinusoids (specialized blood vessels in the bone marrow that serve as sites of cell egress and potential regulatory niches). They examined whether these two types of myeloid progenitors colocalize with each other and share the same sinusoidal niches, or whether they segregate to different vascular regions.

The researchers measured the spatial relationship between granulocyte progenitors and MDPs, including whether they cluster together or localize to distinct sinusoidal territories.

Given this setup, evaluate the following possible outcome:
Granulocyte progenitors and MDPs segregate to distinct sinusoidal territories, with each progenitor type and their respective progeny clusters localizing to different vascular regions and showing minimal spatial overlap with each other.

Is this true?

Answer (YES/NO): YES